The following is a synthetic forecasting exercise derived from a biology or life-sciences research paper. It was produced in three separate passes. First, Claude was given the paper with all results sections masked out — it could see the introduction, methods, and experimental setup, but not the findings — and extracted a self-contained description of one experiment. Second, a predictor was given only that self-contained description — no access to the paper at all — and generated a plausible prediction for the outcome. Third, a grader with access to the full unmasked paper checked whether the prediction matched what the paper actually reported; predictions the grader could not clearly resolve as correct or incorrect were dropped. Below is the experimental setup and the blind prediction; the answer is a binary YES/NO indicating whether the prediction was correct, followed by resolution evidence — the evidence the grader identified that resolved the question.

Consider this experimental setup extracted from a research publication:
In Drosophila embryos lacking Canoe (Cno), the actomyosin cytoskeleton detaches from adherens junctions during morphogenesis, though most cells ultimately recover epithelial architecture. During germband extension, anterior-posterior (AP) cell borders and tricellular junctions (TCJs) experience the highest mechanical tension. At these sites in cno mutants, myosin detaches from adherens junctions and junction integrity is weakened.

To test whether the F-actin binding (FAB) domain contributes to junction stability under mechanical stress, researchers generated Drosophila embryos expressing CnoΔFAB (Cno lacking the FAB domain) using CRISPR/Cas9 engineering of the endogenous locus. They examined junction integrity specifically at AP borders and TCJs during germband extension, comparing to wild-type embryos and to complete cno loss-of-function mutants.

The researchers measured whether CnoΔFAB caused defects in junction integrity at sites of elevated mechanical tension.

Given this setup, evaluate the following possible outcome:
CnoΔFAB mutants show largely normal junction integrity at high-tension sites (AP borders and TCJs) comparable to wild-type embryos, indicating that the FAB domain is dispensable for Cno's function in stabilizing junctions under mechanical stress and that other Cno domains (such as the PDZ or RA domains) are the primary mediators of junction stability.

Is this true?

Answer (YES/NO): NO